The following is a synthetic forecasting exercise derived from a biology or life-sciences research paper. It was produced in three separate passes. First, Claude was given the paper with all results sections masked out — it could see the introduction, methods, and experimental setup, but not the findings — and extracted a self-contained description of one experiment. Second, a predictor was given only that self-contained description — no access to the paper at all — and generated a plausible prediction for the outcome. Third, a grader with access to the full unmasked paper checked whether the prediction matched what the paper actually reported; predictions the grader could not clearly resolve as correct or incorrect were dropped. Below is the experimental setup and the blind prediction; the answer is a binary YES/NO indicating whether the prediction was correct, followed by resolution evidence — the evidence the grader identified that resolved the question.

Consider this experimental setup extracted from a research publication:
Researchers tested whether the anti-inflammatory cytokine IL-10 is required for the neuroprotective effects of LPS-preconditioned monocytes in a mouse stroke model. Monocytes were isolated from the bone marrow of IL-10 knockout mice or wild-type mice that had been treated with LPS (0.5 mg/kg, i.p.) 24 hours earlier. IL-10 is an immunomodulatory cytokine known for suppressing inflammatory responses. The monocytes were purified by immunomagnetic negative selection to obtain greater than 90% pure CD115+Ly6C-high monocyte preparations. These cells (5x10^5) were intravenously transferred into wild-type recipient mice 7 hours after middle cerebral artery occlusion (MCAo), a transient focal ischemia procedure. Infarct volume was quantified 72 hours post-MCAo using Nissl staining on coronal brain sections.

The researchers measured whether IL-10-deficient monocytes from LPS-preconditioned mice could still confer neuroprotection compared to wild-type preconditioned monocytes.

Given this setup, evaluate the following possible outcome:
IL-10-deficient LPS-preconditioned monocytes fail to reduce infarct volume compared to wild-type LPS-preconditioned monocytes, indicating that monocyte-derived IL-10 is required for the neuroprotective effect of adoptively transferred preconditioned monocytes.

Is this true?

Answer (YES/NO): YES